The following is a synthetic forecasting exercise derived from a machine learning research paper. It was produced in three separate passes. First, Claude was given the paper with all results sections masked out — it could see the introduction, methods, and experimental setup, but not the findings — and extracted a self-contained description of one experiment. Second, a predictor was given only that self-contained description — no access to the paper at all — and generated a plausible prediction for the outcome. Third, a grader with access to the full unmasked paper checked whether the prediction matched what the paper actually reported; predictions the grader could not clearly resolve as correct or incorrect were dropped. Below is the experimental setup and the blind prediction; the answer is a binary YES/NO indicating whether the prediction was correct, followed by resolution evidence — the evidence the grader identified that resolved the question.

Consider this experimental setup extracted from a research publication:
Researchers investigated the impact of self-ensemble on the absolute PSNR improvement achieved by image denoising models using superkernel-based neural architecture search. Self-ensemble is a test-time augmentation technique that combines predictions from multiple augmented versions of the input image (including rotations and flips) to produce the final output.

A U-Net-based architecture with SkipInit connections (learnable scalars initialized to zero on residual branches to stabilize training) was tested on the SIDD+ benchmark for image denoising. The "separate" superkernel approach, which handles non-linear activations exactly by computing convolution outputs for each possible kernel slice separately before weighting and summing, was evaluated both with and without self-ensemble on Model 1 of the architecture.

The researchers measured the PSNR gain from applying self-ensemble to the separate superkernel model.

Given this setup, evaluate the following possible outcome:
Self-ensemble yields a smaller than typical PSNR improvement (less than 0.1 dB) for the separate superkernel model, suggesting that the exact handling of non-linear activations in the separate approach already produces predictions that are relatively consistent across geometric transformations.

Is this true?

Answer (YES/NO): NO